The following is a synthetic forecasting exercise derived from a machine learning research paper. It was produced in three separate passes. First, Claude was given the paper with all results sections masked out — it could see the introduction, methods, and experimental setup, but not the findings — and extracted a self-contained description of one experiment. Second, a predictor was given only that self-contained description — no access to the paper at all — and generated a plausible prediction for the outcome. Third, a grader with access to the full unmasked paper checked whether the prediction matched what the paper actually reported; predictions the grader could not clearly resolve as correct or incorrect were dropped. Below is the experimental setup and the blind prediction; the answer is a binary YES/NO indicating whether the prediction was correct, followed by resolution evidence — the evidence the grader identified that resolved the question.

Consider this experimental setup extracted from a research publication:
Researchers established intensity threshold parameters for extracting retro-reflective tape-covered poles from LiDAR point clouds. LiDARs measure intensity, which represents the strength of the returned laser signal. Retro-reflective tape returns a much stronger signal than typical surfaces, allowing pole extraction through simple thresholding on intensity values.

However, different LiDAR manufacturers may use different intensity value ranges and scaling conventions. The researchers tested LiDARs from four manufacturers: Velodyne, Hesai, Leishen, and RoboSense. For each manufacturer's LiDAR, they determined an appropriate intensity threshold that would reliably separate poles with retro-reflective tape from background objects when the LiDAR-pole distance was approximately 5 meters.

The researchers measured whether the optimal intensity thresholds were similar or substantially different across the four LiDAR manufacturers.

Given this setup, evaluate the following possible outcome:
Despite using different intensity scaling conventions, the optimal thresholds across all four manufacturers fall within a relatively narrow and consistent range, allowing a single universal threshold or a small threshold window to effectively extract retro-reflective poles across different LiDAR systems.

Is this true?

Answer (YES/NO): YES